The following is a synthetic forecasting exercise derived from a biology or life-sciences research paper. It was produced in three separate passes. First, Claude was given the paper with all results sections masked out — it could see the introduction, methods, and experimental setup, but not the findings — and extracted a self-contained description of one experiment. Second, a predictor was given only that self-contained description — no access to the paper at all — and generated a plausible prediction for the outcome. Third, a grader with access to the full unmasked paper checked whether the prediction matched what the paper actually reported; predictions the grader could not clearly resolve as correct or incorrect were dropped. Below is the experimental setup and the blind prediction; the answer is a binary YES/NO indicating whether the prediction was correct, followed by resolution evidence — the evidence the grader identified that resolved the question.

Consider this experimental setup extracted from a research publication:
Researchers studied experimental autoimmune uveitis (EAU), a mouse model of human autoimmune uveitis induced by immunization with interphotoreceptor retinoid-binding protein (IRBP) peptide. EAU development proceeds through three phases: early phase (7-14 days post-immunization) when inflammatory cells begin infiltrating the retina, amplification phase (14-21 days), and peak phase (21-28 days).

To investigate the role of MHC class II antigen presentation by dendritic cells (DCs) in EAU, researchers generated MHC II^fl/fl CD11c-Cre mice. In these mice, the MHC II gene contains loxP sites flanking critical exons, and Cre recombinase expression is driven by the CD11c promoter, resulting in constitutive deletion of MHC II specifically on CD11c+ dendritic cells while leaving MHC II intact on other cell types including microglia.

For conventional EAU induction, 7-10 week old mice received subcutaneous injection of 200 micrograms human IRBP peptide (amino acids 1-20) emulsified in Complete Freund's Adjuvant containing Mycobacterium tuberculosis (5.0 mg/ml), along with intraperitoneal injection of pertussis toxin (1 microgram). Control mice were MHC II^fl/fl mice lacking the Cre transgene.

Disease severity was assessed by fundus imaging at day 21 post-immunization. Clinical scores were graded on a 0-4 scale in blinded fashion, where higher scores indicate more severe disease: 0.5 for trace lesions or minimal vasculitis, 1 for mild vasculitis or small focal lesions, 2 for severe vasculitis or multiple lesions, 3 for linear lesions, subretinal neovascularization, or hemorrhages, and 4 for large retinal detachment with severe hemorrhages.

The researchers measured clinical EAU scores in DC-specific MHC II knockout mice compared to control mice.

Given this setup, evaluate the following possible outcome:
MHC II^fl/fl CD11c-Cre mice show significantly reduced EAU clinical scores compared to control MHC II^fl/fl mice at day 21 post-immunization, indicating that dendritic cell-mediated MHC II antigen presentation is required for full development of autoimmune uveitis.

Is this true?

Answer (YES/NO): YES